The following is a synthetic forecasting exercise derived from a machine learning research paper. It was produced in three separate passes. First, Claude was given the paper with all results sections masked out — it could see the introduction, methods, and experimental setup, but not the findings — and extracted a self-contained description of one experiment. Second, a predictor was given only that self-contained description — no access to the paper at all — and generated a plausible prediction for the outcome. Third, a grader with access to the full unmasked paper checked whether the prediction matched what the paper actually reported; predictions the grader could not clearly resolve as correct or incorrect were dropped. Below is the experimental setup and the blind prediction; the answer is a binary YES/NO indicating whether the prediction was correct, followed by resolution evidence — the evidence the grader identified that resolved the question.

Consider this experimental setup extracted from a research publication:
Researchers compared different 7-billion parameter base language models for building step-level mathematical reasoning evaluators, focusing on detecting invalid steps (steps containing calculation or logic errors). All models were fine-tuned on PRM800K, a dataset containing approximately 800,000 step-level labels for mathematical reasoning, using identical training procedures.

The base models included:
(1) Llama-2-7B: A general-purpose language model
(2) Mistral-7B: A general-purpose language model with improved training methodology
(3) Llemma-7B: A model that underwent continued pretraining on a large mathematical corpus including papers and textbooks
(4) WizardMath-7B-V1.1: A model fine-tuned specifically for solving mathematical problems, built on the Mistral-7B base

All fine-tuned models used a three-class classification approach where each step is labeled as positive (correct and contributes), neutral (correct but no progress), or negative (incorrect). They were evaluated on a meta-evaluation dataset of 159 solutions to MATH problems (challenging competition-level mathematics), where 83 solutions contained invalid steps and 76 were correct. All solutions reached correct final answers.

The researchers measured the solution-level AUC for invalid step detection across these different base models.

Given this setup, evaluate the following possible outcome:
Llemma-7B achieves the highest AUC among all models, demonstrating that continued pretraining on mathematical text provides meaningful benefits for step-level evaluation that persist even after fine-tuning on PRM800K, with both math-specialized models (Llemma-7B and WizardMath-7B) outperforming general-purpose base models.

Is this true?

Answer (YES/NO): NO